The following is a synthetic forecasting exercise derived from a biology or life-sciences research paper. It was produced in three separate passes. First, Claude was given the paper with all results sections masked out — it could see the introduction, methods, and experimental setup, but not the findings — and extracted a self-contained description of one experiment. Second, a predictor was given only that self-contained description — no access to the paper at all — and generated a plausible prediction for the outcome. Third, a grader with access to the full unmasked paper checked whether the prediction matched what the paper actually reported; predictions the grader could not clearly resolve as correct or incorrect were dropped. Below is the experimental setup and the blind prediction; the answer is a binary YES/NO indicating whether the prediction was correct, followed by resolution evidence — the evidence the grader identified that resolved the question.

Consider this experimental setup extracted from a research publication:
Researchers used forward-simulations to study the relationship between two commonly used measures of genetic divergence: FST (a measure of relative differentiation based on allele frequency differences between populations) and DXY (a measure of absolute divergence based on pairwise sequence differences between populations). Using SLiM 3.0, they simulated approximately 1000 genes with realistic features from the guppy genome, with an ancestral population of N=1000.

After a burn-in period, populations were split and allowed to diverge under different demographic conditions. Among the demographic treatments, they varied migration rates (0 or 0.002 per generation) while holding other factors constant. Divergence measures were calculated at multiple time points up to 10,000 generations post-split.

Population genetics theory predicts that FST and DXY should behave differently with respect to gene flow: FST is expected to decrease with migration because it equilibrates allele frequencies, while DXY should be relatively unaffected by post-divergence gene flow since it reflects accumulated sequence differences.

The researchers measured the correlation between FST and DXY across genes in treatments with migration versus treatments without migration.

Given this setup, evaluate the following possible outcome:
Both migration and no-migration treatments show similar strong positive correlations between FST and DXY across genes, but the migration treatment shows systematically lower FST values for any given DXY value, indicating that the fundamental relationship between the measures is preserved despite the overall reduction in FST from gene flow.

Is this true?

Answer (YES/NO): NO